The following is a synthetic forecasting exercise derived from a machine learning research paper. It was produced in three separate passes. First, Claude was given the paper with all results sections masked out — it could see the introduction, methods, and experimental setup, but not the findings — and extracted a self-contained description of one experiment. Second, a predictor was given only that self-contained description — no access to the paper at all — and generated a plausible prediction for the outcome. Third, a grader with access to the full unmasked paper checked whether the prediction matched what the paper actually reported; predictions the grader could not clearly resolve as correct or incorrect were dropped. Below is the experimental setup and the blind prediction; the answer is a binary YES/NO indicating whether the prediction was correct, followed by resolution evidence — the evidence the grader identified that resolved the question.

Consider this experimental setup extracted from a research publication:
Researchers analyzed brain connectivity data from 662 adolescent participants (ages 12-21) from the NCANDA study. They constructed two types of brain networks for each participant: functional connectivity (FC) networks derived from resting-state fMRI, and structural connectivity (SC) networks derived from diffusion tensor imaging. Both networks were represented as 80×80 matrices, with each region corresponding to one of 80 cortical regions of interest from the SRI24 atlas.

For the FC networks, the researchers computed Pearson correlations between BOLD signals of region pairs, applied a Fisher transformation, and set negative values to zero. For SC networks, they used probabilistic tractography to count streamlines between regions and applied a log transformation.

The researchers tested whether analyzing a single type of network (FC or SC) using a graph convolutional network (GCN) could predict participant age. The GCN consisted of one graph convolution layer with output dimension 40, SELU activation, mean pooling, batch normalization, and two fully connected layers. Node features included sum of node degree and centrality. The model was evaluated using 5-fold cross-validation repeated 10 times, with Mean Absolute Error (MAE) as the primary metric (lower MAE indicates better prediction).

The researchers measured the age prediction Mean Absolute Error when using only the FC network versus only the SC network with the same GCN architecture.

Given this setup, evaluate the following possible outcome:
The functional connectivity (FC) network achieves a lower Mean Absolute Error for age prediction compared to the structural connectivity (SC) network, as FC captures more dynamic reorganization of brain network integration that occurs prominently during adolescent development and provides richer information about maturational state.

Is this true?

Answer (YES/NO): NO